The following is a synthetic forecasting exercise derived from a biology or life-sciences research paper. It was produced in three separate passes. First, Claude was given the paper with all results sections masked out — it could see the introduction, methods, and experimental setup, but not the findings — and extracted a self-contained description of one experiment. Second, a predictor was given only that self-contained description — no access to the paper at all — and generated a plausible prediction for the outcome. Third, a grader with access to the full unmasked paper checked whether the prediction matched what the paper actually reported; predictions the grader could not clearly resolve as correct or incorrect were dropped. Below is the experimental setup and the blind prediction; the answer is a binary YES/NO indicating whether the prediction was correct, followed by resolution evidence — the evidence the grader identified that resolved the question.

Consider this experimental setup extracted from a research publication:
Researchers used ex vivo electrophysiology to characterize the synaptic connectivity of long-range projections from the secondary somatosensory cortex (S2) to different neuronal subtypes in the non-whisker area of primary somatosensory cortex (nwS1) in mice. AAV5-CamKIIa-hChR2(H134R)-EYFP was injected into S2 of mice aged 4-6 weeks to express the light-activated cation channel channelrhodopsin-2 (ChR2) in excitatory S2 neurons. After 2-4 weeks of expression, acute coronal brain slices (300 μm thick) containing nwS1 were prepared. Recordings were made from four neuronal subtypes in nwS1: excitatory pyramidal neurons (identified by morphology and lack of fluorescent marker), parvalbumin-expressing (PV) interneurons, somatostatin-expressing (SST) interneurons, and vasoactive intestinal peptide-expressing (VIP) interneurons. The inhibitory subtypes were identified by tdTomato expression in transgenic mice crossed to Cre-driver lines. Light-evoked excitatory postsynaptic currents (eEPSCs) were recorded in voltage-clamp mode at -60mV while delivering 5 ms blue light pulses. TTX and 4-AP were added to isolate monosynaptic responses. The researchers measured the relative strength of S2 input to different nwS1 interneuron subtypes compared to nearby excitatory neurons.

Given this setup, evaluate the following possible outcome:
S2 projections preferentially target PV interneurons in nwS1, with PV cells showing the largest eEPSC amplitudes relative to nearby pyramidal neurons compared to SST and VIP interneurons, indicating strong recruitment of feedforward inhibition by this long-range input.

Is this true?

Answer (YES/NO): YES